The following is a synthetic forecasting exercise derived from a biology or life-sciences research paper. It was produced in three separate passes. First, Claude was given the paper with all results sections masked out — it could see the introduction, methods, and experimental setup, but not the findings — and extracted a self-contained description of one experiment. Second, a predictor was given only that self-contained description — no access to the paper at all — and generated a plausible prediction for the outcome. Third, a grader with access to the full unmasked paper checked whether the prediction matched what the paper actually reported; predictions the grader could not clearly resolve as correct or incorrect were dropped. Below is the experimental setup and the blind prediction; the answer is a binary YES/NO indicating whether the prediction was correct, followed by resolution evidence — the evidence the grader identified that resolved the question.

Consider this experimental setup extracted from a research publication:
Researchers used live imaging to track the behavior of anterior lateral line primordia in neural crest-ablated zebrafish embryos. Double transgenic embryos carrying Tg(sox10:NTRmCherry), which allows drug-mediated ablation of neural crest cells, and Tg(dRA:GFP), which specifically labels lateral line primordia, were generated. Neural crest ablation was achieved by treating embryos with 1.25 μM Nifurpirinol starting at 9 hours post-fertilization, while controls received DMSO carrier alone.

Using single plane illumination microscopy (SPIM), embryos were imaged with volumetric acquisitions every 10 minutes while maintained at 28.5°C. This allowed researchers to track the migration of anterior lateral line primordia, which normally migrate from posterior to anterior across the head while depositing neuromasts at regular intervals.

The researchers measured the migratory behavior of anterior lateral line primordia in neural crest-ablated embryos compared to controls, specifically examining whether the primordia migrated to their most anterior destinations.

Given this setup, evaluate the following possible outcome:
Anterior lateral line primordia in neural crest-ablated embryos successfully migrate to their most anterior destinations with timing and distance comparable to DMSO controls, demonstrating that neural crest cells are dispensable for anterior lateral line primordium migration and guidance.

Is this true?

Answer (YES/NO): NO